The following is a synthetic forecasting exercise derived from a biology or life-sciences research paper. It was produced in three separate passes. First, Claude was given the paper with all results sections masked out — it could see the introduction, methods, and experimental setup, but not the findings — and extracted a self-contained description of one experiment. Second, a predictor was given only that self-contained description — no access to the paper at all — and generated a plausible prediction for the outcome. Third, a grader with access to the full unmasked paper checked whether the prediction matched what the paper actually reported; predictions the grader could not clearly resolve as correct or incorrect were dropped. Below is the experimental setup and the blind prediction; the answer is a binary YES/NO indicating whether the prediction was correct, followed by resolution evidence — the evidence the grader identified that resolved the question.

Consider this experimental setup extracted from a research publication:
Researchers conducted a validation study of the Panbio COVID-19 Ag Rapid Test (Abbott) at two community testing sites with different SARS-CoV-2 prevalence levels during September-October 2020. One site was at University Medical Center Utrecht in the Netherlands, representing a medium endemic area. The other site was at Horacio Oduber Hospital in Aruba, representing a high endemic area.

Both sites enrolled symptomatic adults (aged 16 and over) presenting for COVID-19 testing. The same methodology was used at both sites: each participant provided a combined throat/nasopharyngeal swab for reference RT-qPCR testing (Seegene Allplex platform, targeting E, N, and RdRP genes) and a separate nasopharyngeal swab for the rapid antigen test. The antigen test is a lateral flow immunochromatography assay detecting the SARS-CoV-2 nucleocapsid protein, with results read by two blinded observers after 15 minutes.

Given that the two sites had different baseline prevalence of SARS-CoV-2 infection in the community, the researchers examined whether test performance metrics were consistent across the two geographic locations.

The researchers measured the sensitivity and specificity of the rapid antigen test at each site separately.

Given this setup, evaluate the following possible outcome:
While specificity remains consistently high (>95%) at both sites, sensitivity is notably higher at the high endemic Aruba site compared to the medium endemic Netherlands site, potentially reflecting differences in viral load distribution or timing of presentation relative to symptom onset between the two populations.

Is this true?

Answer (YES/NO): NO